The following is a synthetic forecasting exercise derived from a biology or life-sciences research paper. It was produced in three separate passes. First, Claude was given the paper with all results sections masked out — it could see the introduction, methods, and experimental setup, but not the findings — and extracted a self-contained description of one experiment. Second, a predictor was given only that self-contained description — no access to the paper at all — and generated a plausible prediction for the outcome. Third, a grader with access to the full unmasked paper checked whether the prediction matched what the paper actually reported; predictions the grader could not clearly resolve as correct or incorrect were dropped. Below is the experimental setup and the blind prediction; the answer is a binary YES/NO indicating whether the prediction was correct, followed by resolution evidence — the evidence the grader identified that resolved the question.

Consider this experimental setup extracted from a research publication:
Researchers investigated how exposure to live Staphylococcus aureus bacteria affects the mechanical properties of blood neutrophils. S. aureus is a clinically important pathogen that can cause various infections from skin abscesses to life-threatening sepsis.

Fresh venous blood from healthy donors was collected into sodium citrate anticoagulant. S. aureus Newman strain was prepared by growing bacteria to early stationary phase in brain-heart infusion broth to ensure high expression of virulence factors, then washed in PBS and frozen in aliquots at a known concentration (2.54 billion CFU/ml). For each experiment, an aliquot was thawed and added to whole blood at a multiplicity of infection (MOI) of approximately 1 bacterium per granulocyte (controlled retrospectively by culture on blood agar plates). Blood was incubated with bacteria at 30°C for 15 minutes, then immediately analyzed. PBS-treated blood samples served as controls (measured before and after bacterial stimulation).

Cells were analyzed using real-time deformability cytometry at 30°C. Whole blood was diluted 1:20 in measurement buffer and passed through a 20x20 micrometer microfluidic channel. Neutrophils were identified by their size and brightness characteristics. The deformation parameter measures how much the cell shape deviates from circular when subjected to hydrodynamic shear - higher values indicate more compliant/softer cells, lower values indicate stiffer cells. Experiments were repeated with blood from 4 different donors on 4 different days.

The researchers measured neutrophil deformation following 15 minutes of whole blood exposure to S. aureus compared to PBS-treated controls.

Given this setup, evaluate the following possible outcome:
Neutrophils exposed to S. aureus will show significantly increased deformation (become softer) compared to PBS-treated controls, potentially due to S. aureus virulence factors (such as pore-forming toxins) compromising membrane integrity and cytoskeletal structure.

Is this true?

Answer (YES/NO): NO